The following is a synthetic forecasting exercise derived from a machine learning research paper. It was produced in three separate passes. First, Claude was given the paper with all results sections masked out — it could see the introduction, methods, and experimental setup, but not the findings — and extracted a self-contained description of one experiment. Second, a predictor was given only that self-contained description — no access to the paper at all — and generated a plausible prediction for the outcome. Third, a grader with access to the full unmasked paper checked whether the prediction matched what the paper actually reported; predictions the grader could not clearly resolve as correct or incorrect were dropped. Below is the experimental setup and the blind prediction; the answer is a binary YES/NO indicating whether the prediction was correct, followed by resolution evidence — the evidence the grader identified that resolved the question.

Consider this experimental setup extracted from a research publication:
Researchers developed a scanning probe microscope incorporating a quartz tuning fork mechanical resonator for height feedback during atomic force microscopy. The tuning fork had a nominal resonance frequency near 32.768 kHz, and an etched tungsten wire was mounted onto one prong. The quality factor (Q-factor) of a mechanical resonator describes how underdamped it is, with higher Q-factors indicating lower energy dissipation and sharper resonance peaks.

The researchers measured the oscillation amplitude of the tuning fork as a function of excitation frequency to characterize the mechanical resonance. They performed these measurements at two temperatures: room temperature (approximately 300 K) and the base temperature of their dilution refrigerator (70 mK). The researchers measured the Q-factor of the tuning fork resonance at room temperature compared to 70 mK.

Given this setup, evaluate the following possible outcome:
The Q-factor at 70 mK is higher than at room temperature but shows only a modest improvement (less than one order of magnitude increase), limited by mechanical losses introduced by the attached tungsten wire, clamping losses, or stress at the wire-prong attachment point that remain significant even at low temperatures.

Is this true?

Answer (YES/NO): NO